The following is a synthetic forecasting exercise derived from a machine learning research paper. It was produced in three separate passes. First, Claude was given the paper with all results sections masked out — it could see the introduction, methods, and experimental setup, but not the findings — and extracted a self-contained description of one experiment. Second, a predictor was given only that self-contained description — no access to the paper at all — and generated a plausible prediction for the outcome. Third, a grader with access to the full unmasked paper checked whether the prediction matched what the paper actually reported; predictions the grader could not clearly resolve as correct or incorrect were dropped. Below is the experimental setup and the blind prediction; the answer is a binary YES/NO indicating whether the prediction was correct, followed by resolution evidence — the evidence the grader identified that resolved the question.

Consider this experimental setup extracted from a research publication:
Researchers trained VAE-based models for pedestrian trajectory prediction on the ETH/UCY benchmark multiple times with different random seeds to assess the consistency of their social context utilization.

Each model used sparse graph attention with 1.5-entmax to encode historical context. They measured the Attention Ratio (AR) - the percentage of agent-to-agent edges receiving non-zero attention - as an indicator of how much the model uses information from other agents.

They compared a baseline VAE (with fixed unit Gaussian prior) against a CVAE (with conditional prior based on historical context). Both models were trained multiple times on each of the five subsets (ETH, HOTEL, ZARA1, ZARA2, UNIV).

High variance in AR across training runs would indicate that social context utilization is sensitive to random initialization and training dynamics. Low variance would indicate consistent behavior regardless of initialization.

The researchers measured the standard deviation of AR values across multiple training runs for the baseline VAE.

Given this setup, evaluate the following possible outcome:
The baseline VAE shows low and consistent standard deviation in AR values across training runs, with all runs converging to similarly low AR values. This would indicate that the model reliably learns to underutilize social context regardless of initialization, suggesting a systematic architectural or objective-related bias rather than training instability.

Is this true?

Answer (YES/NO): NO